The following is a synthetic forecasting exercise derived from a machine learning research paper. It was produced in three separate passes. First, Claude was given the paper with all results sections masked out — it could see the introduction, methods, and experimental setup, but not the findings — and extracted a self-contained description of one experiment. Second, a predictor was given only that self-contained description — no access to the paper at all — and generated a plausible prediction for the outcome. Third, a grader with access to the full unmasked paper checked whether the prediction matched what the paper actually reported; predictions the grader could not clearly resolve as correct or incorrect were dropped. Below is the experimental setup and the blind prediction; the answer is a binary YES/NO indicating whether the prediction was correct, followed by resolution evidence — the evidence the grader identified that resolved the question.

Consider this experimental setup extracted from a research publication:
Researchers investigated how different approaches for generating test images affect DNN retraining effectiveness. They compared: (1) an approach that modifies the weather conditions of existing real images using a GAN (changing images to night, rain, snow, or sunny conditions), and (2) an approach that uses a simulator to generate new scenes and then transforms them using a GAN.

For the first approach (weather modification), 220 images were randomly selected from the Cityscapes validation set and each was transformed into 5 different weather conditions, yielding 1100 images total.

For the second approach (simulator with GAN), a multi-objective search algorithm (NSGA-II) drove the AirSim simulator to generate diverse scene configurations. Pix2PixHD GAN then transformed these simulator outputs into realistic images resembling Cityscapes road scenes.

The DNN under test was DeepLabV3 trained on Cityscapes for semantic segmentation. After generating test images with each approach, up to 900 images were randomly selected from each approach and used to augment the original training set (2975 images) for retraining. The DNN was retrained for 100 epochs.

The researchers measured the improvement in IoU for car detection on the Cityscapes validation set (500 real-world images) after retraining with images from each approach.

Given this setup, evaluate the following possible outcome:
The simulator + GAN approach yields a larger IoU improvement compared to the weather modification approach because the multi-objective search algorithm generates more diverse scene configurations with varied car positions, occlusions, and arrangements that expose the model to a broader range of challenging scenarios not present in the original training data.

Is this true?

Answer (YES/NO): YES